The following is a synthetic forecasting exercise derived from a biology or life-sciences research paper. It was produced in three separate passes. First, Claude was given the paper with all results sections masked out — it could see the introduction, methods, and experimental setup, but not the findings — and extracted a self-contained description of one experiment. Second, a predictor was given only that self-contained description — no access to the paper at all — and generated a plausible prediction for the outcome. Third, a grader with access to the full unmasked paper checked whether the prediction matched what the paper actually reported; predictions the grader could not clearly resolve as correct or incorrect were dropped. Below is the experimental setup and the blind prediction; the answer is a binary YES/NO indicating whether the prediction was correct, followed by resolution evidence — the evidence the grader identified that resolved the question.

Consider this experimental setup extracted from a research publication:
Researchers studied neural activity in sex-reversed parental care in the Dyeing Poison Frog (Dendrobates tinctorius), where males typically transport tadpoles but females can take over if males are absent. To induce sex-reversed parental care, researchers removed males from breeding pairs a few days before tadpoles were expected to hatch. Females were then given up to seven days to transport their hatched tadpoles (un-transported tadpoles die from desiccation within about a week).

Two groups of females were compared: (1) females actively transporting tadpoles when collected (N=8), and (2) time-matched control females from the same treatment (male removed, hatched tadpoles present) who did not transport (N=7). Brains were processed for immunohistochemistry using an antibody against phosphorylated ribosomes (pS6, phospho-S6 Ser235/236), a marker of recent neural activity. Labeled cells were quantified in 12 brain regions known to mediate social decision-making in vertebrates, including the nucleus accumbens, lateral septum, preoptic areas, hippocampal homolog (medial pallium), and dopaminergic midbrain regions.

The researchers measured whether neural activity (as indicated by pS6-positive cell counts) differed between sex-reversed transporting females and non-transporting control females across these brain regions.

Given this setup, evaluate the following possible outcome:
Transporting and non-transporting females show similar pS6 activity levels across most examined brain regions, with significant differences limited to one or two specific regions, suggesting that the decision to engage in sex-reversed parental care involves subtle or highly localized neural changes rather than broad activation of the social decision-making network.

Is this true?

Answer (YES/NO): NO